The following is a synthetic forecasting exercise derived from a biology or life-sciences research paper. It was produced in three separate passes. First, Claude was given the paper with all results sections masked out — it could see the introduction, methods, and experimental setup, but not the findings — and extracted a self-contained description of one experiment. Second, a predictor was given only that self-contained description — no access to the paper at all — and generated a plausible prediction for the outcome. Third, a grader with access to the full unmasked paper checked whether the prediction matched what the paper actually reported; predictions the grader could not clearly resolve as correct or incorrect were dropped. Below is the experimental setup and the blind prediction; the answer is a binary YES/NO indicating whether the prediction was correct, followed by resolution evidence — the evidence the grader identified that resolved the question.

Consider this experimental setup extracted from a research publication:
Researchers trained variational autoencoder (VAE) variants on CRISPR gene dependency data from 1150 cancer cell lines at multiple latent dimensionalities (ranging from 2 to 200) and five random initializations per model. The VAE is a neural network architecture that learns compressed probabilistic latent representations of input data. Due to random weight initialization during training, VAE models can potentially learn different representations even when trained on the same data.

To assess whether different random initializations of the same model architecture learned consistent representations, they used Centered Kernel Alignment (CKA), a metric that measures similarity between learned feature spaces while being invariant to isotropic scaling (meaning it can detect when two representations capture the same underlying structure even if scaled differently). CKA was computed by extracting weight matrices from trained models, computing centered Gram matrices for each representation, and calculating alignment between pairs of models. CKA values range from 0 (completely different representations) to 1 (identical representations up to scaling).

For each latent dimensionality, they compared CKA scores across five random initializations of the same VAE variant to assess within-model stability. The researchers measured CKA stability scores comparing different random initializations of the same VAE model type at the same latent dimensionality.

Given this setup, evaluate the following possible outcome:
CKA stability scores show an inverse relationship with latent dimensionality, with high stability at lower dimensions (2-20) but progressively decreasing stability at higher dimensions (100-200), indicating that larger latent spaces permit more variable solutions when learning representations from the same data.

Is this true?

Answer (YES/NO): NO